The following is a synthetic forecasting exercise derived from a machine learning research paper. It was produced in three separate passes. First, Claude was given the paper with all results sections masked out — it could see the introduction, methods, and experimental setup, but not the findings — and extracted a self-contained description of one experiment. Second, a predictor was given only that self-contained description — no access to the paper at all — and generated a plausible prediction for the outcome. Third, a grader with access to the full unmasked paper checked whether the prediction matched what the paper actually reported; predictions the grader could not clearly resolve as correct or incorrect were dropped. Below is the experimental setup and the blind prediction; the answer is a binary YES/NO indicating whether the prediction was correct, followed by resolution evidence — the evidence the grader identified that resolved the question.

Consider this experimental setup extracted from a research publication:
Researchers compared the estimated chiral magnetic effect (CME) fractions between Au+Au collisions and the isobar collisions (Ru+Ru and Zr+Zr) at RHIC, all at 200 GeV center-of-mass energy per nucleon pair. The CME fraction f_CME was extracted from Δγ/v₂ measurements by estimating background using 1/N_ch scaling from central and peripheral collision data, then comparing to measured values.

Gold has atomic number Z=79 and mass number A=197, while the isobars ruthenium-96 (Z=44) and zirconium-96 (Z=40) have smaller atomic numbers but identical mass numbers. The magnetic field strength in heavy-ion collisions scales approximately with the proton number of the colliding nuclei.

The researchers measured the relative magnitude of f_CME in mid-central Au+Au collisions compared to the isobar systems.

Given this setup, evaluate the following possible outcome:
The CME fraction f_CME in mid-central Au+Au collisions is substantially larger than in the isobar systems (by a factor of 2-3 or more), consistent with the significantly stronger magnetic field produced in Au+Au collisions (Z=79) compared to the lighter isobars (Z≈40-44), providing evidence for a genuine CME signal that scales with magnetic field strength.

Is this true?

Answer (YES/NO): YES